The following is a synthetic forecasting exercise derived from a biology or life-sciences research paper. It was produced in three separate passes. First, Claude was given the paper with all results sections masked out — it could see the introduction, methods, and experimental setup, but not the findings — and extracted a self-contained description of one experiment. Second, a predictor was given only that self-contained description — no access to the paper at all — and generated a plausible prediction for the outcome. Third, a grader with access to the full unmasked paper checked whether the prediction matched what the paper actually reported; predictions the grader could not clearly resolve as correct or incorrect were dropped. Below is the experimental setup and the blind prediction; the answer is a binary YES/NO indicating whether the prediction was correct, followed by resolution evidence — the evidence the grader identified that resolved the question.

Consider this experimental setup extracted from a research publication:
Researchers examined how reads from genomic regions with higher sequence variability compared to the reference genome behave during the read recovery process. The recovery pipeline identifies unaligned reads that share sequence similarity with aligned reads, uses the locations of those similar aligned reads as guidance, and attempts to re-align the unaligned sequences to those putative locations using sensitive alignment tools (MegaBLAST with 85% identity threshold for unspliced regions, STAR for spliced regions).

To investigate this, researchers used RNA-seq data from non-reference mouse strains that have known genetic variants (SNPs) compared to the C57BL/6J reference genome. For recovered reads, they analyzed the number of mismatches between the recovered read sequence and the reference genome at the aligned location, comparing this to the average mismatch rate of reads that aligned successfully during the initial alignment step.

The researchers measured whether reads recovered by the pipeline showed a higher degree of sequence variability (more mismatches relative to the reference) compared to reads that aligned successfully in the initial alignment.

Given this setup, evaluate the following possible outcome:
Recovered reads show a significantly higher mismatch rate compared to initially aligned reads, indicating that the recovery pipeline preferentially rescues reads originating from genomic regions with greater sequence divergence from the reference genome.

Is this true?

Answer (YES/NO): YES